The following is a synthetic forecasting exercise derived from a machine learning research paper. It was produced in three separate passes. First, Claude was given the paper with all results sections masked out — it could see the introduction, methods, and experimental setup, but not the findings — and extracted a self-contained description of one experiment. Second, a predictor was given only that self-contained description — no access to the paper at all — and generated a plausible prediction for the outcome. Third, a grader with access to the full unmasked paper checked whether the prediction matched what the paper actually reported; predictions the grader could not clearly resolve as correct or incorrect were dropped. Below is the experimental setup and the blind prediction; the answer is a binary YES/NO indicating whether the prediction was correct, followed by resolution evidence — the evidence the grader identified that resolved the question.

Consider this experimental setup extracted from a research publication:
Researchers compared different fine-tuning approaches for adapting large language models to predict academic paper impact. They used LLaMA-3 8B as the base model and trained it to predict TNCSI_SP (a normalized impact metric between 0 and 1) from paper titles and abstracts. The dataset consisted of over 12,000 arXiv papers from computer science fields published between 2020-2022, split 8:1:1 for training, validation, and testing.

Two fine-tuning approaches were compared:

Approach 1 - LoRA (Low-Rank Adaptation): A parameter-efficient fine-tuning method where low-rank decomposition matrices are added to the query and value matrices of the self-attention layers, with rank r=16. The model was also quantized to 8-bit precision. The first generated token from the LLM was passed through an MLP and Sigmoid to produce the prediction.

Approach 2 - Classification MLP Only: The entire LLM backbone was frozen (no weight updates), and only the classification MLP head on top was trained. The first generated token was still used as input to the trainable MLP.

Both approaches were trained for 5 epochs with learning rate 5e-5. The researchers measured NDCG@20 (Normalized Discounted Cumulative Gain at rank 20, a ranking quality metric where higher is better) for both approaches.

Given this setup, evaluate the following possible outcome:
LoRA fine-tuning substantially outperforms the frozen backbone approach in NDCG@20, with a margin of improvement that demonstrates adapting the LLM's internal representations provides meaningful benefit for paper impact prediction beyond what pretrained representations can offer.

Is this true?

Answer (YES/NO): YES